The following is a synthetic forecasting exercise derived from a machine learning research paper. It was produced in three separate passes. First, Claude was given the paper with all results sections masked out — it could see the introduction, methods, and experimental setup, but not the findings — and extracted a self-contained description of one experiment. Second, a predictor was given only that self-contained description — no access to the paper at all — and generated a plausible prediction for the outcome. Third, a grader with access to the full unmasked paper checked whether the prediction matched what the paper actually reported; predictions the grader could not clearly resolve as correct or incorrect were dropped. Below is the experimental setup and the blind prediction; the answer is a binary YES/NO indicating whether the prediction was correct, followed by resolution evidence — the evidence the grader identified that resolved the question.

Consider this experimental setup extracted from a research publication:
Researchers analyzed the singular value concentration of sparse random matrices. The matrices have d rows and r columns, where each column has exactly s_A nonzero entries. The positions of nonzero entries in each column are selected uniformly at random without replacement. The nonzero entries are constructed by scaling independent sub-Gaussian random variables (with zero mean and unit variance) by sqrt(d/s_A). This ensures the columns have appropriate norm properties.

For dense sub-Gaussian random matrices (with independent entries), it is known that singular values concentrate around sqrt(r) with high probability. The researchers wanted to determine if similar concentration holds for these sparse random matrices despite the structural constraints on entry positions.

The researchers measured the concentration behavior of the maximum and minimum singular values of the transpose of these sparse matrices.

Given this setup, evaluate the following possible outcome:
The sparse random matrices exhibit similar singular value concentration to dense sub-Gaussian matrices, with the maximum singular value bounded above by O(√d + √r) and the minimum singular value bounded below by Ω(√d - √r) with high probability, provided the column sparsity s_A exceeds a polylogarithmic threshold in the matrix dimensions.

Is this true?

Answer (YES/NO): NO